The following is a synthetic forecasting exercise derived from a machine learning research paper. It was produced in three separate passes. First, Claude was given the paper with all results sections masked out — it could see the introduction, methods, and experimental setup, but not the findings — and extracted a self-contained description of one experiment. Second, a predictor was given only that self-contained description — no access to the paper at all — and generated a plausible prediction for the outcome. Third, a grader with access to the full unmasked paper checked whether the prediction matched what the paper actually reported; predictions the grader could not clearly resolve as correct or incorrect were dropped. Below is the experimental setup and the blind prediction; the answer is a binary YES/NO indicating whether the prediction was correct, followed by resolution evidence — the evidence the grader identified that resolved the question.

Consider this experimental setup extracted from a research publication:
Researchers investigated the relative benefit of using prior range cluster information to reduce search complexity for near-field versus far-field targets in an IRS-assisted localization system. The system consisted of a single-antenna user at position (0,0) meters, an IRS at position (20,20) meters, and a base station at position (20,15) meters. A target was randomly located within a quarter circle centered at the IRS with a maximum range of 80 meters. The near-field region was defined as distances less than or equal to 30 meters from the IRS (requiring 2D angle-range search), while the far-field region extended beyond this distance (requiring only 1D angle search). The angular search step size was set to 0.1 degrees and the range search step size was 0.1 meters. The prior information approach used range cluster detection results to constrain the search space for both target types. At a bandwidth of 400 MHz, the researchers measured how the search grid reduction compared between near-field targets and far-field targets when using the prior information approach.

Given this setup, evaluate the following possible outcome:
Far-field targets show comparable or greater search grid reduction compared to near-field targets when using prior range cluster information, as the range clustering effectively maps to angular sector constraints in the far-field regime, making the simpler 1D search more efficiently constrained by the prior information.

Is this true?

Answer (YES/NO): NO